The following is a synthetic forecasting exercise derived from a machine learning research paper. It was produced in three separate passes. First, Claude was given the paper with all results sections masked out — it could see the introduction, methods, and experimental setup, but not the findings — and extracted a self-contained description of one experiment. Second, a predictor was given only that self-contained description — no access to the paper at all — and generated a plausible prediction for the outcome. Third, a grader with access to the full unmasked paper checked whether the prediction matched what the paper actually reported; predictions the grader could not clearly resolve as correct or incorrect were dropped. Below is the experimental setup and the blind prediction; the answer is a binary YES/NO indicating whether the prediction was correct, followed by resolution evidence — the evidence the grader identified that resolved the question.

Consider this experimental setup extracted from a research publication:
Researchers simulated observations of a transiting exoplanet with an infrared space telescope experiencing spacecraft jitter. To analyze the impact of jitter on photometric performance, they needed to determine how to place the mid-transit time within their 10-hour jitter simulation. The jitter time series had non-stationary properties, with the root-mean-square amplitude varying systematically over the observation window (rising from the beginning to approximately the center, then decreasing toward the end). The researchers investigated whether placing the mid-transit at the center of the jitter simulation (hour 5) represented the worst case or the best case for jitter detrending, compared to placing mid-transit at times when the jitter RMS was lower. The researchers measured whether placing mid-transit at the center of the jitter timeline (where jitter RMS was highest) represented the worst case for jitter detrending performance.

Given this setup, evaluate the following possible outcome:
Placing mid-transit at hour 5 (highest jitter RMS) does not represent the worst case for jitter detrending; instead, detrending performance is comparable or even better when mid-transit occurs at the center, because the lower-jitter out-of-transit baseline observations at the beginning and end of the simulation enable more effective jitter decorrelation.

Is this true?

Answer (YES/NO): NO